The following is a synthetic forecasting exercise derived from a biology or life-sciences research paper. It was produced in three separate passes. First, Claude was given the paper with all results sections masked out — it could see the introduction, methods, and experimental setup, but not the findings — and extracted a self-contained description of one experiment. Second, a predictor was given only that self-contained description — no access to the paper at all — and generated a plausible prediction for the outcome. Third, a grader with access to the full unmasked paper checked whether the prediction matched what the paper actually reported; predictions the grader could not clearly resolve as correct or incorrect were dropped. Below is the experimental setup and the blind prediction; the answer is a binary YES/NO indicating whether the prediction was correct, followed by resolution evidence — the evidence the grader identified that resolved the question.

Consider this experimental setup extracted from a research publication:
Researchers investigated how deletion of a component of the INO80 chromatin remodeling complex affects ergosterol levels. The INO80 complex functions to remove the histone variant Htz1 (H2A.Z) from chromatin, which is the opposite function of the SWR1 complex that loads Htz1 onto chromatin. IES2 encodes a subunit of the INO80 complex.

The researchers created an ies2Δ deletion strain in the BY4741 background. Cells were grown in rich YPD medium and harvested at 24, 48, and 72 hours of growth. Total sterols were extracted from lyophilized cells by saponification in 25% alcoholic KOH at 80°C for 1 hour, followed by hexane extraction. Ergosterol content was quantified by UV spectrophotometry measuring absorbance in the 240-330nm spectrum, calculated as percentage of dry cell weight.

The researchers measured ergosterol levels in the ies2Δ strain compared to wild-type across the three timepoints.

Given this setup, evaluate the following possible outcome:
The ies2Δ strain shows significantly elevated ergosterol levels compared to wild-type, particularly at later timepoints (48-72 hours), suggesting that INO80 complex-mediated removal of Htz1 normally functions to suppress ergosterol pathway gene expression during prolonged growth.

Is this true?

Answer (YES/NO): NO